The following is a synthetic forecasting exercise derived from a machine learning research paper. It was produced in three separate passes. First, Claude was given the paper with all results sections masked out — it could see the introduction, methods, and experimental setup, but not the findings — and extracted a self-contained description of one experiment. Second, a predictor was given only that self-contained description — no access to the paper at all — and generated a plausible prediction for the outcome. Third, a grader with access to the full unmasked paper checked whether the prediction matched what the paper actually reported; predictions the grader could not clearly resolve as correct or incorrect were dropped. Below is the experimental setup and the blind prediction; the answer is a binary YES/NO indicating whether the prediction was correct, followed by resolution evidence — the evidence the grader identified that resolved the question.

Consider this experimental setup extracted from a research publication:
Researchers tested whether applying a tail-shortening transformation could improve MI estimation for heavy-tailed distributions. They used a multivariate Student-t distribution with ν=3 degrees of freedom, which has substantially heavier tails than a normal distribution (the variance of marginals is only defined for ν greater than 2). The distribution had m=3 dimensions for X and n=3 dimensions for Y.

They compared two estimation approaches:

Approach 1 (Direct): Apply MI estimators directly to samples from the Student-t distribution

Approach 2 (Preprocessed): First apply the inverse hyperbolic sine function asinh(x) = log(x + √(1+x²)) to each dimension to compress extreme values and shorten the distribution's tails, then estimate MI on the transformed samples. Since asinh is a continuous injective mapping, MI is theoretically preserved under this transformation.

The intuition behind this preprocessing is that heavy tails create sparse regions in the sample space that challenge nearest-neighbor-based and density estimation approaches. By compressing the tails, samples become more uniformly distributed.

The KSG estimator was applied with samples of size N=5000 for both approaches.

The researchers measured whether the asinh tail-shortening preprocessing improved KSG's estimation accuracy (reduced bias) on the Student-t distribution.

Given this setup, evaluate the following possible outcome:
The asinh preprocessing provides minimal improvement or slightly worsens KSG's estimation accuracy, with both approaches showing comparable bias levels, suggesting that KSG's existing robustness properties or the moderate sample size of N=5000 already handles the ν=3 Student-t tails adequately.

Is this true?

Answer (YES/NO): NO